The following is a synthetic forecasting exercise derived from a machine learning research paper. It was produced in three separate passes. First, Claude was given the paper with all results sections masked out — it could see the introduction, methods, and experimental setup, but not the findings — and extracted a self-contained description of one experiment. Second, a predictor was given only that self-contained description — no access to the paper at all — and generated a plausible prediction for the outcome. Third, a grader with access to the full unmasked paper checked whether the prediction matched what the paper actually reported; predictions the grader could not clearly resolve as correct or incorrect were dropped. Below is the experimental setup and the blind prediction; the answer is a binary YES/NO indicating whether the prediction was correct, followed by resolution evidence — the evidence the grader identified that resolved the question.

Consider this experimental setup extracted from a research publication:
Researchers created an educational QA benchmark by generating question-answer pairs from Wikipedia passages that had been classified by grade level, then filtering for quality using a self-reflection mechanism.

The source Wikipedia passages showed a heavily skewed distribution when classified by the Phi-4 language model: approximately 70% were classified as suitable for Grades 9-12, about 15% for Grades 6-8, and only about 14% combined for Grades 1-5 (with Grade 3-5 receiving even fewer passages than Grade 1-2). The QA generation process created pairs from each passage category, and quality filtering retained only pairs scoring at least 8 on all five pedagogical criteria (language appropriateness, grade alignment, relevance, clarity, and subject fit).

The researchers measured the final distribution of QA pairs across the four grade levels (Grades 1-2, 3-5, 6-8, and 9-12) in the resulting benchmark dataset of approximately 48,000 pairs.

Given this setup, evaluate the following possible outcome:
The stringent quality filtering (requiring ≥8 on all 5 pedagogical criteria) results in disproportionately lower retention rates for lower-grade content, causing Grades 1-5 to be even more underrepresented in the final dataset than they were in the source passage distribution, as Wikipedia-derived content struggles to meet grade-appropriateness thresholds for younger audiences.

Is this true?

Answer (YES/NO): NO